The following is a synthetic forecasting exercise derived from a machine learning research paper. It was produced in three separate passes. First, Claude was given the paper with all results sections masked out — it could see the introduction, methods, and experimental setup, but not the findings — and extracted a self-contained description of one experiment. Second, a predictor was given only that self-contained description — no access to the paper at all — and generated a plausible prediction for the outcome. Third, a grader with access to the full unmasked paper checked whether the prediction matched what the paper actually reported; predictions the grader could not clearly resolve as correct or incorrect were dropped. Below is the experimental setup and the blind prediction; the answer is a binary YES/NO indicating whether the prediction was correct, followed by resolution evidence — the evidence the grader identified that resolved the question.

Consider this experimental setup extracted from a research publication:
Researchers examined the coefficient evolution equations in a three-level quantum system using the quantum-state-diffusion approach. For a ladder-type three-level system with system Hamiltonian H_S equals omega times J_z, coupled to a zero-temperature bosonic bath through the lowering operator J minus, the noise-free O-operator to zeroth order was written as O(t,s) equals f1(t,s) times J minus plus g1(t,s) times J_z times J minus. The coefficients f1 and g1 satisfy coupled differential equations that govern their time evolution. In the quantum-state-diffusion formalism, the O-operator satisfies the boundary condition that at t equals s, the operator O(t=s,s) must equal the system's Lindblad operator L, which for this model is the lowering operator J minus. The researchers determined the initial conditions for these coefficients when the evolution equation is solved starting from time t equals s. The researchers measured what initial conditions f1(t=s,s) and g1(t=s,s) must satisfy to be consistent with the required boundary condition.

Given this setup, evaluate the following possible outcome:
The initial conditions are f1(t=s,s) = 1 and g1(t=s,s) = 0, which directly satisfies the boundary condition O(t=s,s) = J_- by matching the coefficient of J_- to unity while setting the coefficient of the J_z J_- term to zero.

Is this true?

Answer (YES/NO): YES